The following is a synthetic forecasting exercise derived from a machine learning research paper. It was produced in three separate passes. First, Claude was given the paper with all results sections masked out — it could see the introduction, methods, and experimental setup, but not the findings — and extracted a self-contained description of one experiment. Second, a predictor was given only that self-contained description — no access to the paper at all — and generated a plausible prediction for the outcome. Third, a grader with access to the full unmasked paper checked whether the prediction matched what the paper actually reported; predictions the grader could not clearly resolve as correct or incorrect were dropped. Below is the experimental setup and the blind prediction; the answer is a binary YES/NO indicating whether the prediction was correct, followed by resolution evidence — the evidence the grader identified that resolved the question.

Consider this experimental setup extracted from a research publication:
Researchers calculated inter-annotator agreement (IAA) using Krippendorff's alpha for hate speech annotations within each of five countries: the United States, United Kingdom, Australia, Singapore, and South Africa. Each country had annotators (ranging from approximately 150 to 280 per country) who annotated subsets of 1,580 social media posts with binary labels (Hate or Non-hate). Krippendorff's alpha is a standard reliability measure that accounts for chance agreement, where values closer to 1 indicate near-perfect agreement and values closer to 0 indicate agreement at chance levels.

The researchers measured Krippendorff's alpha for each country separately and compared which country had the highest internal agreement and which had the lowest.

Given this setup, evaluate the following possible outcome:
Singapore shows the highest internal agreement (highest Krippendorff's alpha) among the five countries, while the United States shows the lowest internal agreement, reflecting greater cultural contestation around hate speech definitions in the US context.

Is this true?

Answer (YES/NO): NO